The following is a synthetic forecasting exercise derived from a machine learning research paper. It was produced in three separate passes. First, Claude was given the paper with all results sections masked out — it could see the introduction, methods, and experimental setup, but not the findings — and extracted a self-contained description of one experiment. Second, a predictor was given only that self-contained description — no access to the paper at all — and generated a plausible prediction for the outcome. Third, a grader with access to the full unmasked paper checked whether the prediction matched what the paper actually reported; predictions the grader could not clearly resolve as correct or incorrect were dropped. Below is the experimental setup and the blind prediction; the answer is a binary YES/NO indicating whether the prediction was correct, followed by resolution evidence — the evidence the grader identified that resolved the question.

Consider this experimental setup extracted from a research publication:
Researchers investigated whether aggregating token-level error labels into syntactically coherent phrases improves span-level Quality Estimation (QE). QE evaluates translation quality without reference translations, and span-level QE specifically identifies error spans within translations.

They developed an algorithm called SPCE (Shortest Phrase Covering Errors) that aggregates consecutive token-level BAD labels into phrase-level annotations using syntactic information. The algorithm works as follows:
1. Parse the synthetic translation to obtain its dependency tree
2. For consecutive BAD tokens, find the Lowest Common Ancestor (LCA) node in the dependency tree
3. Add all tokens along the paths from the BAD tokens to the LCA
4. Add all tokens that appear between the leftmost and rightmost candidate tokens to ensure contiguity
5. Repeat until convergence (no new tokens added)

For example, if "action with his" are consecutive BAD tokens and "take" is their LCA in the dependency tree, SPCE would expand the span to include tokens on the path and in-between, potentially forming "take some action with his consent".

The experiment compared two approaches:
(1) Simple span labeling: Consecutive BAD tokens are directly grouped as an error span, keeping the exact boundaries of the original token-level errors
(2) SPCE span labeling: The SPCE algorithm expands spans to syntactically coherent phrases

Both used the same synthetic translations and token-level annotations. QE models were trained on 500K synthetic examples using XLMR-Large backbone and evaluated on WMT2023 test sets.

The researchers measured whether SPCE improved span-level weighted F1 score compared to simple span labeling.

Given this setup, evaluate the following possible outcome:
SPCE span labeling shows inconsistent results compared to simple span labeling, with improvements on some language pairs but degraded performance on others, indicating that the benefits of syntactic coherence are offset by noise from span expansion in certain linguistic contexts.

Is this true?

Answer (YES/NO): NO